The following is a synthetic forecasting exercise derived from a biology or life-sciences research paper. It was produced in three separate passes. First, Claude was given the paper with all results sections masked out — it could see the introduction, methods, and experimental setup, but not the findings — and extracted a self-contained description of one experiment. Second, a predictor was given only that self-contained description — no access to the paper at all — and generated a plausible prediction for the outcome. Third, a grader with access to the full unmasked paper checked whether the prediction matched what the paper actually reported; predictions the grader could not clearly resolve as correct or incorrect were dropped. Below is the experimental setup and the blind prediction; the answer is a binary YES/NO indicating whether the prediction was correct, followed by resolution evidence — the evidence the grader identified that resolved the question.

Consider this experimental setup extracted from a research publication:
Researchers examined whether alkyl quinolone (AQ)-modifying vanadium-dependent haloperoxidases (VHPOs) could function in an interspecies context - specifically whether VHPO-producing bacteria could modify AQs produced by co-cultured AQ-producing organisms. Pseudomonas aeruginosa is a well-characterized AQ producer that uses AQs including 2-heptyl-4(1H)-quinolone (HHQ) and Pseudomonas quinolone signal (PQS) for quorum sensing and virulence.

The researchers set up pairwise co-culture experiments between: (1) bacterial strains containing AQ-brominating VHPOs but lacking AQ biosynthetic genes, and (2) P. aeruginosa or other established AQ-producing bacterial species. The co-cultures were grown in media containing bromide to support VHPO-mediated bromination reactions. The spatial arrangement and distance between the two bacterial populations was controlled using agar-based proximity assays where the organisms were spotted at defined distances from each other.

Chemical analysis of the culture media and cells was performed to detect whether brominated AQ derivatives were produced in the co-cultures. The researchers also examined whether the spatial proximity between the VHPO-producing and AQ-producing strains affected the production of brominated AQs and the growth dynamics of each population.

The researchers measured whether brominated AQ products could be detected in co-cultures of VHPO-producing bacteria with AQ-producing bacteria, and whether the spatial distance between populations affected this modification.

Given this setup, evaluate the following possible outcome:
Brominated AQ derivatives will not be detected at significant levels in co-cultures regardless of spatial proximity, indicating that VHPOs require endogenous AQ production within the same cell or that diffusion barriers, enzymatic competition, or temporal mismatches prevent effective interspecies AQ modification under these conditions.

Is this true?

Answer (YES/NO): NO